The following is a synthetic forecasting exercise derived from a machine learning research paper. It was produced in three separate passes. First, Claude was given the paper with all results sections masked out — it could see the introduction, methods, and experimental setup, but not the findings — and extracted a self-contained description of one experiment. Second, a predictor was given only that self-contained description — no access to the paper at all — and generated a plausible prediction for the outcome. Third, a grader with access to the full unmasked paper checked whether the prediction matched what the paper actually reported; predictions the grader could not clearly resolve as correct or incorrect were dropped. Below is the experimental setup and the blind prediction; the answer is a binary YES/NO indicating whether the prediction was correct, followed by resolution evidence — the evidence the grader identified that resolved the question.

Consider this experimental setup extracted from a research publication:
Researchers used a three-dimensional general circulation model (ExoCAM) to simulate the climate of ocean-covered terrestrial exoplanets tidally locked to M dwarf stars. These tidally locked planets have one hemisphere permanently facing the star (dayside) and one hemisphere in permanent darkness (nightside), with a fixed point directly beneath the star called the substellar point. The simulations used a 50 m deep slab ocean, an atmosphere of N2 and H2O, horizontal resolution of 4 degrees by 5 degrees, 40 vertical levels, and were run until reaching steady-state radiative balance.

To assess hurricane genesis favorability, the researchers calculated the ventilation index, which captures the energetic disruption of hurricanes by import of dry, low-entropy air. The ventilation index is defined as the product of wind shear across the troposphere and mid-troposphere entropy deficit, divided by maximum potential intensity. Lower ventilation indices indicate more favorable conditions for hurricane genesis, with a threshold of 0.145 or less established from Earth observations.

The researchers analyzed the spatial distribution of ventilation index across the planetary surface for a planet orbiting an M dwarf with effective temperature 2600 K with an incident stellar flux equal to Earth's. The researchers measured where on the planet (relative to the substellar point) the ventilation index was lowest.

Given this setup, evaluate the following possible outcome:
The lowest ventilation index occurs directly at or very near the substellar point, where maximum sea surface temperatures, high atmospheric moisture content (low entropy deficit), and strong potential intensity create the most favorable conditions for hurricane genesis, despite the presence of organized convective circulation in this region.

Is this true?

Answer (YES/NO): YES